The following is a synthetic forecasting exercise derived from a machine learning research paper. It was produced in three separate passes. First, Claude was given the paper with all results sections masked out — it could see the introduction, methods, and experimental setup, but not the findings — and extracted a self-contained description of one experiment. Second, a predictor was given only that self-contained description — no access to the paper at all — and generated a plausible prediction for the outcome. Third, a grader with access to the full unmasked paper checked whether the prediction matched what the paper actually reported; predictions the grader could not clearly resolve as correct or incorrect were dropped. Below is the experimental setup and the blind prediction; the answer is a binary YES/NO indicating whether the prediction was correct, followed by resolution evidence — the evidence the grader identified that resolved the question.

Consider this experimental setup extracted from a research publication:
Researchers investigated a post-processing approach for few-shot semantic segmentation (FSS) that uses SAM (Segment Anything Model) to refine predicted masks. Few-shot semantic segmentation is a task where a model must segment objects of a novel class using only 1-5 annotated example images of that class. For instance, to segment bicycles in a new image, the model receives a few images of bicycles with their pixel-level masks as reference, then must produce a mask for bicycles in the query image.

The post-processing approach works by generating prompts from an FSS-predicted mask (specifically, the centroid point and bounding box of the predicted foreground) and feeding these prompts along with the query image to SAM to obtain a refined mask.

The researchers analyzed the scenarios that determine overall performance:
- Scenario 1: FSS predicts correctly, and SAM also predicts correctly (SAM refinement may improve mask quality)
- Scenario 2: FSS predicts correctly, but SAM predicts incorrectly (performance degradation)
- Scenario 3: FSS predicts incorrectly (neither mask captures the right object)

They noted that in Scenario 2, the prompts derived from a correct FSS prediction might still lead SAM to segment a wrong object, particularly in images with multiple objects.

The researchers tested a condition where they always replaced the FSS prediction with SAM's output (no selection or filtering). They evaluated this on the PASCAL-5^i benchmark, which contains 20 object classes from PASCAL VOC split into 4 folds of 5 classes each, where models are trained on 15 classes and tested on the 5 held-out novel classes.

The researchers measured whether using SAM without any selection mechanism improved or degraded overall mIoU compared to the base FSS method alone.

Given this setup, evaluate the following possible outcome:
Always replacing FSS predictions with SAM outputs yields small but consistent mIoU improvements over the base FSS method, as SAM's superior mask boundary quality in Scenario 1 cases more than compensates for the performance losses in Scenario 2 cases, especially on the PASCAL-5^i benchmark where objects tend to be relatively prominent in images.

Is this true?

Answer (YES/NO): NO